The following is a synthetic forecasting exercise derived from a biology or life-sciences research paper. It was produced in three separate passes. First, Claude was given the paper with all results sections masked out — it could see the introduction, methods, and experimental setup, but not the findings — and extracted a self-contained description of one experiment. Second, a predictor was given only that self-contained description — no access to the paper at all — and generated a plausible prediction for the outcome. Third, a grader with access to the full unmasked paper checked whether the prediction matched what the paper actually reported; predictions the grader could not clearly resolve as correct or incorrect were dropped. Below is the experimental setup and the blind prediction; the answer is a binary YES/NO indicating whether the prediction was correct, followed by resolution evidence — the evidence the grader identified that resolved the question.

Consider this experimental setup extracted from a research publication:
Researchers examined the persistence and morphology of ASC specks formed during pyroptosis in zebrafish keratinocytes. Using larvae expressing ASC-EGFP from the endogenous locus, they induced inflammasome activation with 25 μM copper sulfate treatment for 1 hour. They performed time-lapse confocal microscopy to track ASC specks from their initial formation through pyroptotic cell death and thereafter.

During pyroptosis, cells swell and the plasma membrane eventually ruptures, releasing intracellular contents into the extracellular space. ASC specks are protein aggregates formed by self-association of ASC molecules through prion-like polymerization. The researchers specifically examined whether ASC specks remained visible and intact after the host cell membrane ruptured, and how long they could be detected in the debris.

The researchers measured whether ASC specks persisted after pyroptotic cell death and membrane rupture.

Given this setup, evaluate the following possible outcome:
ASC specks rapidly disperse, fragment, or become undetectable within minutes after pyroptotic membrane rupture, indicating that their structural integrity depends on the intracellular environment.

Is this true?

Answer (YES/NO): NO